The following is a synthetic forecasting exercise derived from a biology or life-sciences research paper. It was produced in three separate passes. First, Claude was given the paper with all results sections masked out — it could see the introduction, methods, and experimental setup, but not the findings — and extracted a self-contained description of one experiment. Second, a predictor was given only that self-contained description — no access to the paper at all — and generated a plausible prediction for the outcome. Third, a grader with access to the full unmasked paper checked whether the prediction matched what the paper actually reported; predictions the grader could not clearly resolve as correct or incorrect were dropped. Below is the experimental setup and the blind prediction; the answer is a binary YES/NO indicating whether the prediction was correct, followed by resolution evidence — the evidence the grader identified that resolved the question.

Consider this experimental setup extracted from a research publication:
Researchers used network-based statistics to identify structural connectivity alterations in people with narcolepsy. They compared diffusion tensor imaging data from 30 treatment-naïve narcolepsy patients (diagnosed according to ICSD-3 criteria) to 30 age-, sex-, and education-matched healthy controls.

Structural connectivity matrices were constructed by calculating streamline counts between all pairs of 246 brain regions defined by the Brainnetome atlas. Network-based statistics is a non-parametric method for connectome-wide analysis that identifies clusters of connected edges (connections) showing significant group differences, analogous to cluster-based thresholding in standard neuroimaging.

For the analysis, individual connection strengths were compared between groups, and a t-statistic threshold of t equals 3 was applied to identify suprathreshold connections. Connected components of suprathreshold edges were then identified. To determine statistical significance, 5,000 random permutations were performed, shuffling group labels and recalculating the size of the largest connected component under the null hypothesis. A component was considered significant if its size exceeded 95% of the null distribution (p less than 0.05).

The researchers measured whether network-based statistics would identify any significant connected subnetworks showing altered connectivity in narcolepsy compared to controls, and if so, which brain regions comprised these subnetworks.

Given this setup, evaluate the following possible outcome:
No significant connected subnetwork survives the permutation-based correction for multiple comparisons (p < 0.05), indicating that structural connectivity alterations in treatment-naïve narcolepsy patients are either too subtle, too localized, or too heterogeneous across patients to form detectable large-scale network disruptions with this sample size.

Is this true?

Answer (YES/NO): NO